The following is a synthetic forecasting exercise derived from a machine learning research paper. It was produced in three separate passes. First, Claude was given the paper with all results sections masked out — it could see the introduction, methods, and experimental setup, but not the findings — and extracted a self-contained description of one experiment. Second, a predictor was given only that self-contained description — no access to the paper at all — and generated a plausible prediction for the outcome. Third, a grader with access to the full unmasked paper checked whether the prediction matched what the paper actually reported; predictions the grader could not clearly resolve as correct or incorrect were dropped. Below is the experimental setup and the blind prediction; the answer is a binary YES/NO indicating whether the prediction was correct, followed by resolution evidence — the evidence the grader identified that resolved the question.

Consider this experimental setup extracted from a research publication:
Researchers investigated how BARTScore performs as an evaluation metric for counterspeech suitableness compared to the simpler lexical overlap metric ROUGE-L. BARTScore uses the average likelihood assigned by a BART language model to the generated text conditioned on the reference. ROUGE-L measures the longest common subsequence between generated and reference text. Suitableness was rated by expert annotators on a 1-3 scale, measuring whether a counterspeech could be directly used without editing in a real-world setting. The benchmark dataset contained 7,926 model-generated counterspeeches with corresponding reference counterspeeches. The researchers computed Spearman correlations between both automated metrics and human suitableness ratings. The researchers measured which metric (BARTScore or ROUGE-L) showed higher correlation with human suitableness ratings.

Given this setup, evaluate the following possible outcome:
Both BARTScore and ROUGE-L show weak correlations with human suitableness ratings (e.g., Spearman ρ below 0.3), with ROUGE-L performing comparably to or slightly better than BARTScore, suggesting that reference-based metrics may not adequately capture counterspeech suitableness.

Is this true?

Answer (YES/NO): NO